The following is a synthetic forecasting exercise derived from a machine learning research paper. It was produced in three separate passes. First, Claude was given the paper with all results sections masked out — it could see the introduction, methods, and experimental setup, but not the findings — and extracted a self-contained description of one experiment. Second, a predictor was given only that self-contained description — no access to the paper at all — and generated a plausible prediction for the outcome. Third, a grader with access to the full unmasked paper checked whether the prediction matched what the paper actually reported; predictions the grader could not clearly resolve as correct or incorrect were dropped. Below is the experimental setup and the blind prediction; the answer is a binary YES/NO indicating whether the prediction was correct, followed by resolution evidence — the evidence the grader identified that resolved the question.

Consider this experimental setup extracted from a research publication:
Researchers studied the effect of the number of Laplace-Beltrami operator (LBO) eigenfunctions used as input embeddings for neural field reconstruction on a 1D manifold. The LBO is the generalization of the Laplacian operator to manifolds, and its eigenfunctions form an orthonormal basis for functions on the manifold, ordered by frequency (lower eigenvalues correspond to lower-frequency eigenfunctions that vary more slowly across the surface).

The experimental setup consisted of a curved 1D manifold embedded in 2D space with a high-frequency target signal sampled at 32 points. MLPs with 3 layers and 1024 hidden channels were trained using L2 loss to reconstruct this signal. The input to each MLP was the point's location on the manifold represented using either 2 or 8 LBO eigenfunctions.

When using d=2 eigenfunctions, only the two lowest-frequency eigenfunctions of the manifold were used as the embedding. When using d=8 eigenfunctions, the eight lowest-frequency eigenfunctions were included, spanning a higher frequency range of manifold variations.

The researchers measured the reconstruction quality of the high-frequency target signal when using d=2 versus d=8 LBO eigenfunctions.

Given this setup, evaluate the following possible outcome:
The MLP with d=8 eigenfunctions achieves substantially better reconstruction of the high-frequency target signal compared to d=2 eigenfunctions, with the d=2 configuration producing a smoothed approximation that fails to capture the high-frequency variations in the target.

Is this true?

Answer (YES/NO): YES